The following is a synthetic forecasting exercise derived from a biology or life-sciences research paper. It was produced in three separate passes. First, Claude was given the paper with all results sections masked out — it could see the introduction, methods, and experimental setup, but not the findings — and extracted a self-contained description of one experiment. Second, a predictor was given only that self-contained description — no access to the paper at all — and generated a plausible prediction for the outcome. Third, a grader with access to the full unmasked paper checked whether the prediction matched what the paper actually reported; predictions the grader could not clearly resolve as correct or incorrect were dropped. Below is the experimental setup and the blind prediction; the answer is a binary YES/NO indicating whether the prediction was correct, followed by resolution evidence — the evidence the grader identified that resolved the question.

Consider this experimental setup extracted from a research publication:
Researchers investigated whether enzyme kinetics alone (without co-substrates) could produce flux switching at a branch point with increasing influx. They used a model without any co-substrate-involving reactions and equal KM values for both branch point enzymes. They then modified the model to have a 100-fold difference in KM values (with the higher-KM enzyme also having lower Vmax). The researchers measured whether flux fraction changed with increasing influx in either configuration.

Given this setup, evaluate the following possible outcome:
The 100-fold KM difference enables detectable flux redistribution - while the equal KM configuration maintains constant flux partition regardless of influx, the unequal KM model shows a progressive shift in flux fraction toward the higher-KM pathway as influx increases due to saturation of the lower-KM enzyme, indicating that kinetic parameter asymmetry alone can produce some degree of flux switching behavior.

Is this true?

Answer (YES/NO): YES